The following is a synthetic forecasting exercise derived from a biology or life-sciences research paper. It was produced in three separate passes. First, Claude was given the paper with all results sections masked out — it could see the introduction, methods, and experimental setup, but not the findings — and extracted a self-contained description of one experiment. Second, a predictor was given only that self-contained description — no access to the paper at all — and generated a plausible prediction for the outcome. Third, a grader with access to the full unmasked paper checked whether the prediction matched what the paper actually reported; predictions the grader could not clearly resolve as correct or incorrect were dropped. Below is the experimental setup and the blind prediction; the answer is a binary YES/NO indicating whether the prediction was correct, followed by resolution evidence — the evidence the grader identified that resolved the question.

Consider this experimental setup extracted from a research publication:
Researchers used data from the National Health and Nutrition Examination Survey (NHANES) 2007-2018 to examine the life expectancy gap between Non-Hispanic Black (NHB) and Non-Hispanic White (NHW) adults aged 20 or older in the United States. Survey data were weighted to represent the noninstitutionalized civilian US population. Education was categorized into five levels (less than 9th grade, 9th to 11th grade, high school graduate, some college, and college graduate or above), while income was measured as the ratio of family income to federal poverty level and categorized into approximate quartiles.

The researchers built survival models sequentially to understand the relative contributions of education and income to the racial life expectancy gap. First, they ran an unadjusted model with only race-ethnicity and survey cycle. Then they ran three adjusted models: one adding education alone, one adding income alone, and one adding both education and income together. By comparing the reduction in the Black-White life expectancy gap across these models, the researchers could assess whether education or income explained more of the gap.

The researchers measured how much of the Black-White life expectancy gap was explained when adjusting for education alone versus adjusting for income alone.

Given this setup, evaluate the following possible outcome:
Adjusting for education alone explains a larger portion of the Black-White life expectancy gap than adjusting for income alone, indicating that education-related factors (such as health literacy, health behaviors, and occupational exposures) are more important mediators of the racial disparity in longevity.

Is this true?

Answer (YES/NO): NO